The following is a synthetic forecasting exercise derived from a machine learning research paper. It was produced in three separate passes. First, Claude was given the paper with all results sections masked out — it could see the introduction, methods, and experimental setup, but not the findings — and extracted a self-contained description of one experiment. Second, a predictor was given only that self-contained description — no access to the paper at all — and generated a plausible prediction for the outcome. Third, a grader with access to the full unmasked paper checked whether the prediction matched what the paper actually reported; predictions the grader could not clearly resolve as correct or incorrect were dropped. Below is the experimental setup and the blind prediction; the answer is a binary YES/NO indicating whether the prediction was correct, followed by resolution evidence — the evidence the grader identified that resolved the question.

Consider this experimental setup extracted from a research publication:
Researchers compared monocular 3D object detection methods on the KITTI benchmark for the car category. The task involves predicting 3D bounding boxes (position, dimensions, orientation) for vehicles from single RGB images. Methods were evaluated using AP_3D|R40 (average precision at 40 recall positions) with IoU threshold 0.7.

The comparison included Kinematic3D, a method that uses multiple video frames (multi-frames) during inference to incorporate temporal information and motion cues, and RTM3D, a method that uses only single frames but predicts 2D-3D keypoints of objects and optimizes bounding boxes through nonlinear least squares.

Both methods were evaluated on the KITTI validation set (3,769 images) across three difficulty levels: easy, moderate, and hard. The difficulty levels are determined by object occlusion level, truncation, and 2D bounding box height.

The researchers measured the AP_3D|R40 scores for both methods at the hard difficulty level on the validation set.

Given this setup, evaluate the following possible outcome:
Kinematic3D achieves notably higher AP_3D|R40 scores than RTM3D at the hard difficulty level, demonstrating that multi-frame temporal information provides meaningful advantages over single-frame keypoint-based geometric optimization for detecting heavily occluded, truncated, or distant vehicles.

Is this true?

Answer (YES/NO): NO